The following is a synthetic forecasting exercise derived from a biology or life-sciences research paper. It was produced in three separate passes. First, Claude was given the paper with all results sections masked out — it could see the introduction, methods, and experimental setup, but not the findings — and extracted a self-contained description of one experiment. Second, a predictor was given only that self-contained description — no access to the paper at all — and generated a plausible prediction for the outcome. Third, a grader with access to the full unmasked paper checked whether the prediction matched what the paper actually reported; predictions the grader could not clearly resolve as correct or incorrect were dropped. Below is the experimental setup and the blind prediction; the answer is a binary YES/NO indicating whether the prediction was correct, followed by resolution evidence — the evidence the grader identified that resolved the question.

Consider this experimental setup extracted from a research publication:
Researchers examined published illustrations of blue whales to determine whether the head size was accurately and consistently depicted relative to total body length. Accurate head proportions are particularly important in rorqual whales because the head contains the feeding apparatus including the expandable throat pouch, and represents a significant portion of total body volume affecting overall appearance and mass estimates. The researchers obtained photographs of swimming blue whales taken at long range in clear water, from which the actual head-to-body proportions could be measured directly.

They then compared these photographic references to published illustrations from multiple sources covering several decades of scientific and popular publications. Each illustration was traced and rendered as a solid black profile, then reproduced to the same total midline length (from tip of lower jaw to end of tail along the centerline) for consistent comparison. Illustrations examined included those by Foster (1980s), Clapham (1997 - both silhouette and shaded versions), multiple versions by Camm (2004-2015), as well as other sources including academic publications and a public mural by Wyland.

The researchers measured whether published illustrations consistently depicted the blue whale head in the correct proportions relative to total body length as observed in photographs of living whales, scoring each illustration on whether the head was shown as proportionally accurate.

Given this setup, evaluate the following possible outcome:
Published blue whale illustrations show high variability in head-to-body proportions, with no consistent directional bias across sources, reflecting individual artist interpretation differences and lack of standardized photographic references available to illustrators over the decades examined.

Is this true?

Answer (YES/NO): NO